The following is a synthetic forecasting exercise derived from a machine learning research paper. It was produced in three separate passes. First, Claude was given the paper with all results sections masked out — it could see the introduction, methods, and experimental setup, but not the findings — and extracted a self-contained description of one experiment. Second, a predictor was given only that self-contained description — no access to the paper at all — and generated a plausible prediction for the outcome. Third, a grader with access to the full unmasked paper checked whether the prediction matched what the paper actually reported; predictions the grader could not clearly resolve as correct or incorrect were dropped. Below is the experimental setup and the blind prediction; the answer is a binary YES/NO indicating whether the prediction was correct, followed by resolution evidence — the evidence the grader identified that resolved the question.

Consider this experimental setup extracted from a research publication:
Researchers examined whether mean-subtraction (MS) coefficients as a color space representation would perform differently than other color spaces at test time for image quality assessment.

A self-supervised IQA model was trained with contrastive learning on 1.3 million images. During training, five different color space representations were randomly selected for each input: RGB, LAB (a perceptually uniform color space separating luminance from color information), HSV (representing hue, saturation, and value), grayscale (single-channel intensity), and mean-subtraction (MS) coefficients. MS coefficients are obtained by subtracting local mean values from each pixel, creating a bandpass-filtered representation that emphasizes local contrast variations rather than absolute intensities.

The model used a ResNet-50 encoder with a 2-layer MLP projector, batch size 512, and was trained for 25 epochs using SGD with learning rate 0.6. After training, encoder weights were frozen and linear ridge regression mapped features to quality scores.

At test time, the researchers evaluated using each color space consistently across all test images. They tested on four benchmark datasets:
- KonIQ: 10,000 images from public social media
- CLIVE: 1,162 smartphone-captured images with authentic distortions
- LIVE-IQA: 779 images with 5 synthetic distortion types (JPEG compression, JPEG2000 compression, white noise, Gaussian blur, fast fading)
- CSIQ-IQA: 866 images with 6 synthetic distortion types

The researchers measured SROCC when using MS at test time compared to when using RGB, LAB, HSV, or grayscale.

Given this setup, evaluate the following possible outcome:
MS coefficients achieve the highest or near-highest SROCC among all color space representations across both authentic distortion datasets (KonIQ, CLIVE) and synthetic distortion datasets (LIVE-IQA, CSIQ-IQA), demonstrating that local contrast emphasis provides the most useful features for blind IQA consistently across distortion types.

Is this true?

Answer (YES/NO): NO